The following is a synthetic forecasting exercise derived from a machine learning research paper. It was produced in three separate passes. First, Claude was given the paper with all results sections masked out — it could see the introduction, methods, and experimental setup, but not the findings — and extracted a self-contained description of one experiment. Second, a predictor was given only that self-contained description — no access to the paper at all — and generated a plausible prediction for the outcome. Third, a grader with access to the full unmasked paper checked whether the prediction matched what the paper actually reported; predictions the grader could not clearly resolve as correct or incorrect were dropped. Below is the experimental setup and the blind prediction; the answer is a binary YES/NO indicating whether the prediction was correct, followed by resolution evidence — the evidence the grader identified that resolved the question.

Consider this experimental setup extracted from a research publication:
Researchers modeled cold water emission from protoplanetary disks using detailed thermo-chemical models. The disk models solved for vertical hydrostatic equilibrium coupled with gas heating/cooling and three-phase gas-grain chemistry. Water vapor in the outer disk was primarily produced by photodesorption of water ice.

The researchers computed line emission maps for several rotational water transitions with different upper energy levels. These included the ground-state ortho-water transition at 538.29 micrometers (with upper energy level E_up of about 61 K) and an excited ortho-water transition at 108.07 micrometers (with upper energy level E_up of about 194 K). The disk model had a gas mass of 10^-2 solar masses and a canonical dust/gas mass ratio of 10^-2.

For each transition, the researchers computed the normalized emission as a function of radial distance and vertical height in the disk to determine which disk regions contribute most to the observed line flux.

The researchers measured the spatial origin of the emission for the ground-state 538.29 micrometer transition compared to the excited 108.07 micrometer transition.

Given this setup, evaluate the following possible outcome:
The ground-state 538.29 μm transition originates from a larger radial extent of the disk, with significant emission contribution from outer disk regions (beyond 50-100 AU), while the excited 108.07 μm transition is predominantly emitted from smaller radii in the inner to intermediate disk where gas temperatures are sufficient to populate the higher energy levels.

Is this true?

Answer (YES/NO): YES